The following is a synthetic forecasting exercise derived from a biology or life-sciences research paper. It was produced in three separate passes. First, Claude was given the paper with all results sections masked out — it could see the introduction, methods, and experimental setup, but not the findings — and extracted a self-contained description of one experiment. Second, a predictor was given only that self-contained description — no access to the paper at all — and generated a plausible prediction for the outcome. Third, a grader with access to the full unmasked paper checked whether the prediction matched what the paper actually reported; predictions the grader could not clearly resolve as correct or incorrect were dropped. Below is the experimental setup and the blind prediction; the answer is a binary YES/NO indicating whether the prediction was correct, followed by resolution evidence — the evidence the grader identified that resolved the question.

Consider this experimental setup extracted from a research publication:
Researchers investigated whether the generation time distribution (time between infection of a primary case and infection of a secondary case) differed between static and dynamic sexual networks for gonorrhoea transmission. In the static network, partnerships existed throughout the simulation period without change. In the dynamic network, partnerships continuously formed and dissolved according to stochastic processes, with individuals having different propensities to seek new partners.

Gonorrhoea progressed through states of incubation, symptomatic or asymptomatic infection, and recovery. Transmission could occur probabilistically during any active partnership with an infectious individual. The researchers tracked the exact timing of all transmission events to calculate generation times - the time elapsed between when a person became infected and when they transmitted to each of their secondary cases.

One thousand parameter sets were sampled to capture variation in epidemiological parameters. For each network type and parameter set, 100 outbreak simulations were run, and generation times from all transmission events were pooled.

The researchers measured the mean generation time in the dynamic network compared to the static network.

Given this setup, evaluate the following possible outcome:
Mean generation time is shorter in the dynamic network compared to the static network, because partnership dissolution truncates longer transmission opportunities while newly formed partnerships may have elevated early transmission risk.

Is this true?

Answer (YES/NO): YES